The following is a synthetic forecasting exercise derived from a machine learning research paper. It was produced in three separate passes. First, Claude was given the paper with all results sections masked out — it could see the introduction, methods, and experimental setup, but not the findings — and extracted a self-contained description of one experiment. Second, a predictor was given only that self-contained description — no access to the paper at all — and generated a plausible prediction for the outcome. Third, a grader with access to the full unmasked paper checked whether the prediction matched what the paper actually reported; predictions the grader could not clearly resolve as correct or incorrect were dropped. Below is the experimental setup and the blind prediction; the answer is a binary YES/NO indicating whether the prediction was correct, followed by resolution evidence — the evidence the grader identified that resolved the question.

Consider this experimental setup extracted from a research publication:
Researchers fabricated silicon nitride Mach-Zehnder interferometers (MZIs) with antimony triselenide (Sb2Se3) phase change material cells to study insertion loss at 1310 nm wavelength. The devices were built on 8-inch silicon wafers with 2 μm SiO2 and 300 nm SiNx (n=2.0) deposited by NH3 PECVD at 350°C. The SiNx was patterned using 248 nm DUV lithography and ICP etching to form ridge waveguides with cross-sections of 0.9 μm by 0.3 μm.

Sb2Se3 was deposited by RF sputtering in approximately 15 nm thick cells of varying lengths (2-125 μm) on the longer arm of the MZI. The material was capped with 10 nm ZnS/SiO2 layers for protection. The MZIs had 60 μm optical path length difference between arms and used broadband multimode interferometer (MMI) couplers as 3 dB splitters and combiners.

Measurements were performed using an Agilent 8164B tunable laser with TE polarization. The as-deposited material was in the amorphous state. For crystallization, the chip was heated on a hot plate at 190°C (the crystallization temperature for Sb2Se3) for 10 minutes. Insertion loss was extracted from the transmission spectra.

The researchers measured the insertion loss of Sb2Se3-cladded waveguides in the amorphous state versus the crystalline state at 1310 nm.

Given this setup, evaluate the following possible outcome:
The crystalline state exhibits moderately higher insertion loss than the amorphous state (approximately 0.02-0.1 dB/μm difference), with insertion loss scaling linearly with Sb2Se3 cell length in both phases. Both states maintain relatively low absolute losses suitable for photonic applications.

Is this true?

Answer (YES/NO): YES